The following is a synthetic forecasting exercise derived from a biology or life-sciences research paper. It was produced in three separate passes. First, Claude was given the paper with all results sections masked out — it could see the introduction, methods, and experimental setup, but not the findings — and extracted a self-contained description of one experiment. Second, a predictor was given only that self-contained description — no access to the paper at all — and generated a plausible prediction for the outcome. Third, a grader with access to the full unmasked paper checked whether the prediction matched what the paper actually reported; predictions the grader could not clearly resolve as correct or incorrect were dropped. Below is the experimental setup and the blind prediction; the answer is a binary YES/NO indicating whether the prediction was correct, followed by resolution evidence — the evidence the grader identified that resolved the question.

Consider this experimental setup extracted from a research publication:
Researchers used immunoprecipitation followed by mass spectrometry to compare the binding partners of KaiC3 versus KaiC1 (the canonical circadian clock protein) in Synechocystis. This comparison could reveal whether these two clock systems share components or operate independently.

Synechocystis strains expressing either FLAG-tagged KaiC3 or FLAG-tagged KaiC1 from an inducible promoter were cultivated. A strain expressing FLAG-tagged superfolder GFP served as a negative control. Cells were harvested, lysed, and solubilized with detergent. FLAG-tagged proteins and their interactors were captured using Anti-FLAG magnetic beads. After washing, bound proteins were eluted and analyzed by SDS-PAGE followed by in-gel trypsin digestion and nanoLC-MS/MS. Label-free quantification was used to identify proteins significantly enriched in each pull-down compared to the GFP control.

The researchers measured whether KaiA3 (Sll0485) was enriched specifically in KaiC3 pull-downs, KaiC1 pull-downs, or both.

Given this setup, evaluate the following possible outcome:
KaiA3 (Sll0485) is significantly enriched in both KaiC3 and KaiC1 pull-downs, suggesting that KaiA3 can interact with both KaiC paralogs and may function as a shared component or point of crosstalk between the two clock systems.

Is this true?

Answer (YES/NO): NO